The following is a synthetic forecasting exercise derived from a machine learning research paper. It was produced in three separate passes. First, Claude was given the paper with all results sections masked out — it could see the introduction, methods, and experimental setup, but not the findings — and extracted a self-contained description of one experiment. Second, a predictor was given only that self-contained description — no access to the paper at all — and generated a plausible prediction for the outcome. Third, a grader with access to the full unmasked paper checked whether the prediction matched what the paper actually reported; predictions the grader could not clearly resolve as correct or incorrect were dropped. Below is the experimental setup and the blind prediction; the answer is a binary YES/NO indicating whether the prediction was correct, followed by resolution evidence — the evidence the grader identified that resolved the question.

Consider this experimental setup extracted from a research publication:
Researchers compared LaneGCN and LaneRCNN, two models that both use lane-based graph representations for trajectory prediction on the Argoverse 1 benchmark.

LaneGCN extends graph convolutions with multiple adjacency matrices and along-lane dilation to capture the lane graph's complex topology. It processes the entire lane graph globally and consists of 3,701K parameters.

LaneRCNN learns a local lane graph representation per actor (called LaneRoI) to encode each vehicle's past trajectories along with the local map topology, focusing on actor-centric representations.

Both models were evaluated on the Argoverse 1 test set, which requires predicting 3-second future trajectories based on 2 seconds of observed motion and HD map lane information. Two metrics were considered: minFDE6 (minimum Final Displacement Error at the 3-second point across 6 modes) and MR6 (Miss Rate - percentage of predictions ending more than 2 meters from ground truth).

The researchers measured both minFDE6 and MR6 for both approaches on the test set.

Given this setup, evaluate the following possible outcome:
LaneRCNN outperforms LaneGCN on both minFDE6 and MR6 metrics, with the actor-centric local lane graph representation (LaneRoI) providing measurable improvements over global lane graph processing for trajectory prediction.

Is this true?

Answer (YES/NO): NO